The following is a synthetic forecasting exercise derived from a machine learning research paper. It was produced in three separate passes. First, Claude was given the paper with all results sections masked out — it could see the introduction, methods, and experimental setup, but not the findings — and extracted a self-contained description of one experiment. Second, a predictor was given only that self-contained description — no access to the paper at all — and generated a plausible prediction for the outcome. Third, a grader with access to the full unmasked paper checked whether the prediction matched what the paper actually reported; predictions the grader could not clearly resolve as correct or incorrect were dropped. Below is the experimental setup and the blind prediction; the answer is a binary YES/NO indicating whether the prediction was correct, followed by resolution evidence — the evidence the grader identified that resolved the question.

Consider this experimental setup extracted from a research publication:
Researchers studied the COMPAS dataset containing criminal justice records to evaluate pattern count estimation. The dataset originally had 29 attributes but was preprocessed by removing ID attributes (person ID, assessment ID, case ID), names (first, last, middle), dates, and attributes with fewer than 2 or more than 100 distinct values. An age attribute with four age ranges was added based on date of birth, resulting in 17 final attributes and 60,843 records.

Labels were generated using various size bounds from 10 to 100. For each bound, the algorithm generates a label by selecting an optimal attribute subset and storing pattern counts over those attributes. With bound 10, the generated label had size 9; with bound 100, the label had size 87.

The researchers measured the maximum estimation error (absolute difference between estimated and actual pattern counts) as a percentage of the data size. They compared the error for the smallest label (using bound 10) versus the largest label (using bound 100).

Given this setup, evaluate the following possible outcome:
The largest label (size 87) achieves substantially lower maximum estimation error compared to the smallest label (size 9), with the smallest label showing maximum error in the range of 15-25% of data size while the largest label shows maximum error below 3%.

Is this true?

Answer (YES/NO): NO